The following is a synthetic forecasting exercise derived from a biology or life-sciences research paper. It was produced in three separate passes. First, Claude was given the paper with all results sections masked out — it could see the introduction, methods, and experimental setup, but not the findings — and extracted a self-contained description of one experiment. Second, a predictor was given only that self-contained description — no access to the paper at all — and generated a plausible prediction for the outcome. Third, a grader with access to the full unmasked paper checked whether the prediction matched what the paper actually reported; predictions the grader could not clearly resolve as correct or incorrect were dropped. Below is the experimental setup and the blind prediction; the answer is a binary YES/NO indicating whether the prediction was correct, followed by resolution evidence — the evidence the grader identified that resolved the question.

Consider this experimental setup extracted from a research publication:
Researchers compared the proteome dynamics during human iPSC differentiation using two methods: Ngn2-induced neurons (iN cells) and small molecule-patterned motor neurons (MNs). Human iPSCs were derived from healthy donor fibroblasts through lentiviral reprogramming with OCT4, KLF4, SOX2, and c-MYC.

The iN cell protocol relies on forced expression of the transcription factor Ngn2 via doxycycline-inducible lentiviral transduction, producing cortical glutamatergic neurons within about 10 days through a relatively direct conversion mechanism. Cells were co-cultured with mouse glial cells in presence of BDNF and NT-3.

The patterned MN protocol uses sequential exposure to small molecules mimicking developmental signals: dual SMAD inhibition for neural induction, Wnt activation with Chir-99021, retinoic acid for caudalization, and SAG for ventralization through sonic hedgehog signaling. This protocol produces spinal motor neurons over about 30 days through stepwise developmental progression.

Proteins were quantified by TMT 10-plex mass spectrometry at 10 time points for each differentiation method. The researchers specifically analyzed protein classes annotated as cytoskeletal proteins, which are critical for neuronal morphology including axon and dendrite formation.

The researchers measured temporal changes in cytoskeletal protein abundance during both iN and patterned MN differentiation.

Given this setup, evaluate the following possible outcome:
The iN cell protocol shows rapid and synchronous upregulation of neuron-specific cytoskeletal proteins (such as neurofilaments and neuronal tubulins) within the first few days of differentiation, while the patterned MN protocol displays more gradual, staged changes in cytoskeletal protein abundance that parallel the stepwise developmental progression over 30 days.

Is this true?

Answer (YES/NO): NO